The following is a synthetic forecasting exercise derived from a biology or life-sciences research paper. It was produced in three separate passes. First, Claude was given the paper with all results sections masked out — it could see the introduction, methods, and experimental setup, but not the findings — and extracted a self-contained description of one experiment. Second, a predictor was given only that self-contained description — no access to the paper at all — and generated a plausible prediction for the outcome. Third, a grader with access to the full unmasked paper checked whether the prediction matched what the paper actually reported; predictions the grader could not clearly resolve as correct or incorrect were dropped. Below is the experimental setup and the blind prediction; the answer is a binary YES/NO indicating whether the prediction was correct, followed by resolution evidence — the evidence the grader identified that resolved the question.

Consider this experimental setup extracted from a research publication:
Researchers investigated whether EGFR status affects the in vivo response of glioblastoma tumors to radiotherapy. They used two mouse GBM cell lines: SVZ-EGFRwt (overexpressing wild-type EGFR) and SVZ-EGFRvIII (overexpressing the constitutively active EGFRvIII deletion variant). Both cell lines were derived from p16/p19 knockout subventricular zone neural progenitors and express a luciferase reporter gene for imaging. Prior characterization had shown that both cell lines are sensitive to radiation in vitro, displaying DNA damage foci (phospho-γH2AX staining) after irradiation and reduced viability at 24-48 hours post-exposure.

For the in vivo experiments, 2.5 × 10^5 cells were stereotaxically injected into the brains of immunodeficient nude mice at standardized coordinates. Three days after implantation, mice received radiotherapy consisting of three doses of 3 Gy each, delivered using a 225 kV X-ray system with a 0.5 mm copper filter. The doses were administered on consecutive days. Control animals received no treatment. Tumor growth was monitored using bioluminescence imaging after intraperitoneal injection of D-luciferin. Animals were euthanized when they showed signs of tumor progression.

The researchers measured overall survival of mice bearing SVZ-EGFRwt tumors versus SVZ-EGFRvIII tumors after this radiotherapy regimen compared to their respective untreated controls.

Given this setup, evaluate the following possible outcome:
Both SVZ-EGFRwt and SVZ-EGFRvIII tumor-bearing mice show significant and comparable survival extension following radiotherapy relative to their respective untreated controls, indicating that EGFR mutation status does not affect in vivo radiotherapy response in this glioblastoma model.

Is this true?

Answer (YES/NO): NO